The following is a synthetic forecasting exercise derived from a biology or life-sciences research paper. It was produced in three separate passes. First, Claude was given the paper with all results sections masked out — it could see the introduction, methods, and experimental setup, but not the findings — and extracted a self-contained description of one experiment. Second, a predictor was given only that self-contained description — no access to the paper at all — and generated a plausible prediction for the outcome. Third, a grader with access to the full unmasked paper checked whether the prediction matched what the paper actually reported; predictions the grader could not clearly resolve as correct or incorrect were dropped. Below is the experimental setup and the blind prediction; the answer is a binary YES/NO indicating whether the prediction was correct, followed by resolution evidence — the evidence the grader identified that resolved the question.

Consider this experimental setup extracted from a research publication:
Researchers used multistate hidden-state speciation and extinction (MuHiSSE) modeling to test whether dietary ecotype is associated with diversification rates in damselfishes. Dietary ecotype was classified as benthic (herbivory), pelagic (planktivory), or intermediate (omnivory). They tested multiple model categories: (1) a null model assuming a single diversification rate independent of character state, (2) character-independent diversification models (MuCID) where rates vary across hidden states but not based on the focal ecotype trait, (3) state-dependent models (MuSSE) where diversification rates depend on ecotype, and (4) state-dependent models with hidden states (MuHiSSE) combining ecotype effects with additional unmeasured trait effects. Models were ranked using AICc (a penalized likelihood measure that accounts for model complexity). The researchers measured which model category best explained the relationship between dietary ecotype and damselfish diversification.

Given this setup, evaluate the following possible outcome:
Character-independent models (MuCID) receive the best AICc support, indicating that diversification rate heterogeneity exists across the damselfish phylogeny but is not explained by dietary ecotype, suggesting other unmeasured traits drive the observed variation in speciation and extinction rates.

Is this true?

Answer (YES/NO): NO